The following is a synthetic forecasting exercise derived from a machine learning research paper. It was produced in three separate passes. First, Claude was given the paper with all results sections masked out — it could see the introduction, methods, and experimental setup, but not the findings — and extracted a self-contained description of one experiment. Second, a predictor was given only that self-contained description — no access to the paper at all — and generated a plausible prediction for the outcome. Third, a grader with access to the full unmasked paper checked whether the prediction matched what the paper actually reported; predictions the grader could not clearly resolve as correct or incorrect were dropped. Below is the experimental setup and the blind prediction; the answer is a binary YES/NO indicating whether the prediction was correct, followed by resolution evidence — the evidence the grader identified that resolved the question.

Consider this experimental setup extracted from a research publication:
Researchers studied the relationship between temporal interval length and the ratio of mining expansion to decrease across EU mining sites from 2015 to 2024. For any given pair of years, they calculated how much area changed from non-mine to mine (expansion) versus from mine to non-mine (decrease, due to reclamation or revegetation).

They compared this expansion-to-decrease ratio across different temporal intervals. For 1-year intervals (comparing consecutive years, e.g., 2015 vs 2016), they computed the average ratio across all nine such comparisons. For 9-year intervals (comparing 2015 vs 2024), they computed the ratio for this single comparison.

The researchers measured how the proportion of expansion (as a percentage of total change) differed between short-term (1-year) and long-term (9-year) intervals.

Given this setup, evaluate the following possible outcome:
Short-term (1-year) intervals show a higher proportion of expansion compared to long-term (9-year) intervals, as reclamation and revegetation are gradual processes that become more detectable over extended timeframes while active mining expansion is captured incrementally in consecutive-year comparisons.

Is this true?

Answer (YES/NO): NO